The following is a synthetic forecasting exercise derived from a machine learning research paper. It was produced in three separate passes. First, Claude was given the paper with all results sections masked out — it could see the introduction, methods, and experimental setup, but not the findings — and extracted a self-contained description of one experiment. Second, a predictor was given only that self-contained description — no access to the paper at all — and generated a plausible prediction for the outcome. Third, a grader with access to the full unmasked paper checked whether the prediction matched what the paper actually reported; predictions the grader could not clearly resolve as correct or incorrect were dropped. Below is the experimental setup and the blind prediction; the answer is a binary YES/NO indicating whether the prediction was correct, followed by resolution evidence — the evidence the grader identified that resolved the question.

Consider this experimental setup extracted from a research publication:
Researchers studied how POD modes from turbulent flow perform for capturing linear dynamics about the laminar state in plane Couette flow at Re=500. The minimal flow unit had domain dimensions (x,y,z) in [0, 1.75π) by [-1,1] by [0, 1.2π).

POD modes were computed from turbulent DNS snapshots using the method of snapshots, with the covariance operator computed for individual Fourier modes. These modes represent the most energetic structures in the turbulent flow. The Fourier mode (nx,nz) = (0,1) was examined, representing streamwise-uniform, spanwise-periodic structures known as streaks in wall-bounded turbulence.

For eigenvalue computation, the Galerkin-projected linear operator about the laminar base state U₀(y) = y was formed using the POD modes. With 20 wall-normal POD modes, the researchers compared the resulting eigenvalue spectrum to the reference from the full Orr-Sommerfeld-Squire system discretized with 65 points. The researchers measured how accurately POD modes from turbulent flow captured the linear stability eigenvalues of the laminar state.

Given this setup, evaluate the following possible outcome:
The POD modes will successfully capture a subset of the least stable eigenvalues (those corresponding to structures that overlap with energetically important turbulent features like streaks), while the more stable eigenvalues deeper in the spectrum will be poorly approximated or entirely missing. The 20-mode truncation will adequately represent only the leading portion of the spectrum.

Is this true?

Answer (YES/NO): YES